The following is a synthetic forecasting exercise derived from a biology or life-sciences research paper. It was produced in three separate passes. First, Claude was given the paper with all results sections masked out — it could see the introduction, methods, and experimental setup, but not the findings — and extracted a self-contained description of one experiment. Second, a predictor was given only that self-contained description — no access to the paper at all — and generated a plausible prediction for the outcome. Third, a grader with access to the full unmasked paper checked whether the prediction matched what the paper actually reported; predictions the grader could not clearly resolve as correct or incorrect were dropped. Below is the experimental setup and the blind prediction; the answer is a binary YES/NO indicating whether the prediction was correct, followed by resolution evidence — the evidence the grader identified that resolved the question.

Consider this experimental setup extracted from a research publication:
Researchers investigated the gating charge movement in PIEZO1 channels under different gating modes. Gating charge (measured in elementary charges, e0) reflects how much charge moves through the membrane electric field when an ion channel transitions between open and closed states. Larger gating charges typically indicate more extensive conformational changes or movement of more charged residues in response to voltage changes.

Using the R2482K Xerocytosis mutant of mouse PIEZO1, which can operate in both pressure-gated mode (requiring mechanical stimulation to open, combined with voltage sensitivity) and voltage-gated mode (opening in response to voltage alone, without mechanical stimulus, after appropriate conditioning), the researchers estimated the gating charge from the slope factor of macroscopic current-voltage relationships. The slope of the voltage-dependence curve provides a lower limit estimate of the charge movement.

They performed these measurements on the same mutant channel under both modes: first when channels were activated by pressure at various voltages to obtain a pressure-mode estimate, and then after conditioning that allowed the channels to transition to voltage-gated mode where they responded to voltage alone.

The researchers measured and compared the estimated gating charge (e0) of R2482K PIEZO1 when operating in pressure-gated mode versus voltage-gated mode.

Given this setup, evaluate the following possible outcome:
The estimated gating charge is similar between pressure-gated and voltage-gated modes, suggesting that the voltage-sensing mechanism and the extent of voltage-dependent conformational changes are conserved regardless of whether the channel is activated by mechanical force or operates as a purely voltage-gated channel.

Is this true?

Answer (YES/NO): NO